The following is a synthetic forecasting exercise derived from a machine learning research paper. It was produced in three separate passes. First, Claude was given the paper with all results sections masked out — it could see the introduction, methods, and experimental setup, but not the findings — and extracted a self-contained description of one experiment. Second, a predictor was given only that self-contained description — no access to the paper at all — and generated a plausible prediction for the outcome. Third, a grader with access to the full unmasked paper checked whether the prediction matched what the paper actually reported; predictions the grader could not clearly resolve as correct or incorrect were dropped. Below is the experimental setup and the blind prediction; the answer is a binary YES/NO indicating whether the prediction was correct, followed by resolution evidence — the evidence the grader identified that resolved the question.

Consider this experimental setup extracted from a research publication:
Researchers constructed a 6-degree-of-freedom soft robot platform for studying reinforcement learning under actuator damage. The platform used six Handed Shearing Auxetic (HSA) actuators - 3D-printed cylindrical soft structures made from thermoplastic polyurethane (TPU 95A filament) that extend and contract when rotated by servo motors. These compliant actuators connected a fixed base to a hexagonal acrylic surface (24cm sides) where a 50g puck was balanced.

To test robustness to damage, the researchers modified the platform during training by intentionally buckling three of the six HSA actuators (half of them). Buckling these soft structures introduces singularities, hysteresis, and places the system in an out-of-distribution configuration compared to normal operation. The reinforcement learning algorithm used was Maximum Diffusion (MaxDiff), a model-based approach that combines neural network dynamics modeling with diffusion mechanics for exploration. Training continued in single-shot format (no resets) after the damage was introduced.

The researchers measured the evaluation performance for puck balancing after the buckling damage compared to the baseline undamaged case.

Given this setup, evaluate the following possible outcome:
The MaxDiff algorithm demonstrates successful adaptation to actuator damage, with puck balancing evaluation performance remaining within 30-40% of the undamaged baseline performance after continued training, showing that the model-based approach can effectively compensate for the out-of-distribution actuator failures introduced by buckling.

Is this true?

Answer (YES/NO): NO